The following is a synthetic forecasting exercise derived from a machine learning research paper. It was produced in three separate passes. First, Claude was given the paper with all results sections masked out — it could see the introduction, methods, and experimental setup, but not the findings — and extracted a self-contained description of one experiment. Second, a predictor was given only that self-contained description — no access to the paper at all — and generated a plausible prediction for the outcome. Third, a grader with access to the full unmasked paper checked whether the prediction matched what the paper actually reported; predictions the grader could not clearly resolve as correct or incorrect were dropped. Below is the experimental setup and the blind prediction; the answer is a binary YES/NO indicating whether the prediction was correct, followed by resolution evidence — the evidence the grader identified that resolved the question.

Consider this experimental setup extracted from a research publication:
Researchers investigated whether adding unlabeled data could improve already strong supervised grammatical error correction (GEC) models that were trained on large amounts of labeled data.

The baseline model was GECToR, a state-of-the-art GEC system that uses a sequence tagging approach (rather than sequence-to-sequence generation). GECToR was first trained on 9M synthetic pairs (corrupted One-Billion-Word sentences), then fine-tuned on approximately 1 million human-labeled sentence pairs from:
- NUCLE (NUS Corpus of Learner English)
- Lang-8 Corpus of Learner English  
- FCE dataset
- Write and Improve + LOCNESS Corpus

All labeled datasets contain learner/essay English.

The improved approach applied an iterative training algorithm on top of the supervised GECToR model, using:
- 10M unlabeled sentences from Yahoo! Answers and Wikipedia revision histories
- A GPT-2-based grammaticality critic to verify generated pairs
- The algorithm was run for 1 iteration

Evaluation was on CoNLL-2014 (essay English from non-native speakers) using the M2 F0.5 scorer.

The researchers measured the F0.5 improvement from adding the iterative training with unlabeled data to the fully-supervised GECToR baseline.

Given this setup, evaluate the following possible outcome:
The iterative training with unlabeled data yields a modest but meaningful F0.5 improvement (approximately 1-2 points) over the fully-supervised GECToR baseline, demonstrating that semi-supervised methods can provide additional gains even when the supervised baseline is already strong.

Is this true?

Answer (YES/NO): NO